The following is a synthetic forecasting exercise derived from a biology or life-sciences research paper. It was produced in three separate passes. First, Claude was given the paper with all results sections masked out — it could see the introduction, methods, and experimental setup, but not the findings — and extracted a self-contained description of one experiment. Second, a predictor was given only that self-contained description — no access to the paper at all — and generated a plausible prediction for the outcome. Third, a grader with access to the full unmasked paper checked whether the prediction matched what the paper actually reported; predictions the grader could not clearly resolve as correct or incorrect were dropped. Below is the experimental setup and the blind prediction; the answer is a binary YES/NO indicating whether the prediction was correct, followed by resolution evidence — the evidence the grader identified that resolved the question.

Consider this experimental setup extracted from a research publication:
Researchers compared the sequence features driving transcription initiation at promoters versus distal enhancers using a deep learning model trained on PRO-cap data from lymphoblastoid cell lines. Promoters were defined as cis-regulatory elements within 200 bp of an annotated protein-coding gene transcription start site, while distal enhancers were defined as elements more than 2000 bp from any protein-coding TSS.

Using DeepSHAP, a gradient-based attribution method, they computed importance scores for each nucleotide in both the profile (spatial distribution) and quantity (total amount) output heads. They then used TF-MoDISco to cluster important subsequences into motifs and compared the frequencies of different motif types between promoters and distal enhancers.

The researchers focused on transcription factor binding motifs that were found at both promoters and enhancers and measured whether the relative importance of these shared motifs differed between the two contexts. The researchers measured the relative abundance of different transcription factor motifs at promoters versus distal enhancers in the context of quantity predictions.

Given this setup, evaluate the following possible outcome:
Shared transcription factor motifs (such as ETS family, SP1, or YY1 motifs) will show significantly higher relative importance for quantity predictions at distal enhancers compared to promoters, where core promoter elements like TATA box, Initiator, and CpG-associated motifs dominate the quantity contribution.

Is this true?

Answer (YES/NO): NO